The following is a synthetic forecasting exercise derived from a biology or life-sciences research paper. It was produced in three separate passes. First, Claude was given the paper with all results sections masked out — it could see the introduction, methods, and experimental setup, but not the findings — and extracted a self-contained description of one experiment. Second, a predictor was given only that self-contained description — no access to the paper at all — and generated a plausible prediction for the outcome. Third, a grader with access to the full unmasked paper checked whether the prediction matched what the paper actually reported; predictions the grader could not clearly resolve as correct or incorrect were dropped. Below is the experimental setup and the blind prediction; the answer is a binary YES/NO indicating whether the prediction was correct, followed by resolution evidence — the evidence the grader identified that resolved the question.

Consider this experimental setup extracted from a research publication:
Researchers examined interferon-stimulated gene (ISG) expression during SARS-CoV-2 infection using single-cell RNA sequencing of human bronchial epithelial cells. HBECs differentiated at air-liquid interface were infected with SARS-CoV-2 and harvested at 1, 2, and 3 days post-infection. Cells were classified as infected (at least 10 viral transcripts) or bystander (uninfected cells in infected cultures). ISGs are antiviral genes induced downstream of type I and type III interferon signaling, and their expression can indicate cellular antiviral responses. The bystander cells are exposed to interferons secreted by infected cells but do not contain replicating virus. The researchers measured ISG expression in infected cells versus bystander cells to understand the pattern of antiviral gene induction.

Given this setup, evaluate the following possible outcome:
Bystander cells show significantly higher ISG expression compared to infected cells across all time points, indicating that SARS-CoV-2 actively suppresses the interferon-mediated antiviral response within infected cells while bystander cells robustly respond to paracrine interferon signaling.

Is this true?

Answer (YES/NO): NO